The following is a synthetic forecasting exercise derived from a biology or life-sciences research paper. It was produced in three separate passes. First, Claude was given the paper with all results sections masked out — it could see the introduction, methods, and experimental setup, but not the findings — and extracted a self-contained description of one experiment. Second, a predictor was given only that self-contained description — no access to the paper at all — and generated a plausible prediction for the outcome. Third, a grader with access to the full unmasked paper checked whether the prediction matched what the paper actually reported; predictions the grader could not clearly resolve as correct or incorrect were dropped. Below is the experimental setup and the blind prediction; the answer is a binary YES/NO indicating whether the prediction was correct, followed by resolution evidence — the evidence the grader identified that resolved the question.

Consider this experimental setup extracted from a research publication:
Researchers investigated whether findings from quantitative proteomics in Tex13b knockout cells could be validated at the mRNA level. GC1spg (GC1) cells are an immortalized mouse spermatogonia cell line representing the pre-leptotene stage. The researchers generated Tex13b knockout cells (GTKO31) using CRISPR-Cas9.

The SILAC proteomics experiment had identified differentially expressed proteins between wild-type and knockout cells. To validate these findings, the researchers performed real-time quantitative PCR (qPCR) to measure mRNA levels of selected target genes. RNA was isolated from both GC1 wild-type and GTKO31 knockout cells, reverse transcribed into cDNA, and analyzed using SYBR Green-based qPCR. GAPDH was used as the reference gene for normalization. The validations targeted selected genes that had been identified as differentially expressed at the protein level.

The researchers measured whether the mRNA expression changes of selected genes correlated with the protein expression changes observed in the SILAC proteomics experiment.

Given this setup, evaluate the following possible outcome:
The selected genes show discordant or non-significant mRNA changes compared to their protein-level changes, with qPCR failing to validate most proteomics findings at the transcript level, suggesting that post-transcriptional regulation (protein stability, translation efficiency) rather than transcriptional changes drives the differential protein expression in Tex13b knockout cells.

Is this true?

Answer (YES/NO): NO